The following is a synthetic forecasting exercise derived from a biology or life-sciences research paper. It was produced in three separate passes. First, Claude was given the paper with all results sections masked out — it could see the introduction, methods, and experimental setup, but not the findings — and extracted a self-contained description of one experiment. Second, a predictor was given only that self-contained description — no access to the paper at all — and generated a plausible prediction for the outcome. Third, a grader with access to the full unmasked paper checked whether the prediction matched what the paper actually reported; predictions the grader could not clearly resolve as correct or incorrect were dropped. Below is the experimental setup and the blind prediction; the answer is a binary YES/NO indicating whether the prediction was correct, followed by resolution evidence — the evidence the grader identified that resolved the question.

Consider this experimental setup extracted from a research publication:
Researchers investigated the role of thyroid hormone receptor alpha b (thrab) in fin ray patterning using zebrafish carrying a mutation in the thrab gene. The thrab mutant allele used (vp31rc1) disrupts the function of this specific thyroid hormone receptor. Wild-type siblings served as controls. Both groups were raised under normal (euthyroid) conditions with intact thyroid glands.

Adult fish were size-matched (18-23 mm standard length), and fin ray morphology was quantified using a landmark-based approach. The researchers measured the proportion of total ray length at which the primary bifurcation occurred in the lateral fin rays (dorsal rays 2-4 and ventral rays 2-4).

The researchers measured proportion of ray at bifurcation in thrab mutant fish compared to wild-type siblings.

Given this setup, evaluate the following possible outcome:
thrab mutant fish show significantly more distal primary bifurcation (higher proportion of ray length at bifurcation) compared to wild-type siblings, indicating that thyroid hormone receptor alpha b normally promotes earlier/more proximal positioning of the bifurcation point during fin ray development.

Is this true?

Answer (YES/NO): NO